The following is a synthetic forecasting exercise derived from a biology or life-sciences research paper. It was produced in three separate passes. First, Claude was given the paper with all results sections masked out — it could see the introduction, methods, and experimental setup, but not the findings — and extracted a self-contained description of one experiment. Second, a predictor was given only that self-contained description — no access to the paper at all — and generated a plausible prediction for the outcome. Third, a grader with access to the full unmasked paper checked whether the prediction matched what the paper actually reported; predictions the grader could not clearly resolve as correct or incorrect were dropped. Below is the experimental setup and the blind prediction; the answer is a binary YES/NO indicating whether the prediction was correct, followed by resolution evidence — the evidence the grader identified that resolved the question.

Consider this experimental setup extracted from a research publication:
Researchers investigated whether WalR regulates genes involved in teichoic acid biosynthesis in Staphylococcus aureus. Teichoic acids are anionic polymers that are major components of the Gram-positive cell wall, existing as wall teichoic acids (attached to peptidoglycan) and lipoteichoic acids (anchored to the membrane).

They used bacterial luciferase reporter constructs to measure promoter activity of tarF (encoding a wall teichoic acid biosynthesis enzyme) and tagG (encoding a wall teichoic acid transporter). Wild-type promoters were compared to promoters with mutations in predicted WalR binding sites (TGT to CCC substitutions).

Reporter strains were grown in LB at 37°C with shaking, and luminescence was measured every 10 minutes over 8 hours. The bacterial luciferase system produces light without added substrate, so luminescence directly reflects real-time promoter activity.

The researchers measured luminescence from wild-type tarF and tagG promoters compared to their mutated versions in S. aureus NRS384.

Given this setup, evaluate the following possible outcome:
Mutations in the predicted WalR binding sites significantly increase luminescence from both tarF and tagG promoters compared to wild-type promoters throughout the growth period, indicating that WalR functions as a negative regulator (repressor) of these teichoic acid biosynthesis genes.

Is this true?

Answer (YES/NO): NO